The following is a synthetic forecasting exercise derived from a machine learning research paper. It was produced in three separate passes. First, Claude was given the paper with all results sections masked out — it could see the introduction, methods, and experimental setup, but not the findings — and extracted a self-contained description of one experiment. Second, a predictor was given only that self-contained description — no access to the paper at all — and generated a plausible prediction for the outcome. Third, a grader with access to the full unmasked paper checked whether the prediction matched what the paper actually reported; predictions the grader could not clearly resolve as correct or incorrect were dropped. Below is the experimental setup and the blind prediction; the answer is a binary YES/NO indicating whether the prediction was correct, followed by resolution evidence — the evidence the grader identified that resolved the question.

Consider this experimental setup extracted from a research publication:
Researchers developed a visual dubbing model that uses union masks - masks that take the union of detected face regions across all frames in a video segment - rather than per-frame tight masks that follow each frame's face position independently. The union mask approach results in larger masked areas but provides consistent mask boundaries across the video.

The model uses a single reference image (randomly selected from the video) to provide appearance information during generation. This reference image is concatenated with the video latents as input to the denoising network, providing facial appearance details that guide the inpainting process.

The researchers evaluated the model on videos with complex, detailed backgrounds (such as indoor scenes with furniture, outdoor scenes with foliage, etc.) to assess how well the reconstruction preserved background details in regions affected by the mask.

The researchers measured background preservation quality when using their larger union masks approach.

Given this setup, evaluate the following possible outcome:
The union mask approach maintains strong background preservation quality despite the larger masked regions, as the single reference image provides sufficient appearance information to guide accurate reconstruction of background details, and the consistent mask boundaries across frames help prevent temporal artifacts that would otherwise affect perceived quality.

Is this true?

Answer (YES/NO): NO